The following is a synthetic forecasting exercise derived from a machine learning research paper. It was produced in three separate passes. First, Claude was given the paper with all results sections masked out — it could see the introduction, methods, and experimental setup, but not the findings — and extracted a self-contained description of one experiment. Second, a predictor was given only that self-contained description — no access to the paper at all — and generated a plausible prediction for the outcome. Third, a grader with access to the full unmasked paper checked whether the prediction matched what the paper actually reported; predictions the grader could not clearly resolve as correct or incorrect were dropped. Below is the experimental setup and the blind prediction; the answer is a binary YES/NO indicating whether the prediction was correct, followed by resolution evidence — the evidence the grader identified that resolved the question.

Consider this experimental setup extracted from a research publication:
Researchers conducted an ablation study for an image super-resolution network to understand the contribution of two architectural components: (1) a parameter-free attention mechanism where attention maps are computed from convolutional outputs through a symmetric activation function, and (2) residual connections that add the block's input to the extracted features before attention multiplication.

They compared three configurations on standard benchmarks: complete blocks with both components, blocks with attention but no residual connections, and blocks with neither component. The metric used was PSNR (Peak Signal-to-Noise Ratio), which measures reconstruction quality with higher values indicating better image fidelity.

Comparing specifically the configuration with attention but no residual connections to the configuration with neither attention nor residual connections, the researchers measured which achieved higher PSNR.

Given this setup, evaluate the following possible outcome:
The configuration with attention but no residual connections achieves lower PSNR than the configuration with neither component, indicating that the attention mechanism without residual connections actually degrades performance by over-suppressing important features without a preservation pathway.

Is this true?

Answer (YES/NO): YES